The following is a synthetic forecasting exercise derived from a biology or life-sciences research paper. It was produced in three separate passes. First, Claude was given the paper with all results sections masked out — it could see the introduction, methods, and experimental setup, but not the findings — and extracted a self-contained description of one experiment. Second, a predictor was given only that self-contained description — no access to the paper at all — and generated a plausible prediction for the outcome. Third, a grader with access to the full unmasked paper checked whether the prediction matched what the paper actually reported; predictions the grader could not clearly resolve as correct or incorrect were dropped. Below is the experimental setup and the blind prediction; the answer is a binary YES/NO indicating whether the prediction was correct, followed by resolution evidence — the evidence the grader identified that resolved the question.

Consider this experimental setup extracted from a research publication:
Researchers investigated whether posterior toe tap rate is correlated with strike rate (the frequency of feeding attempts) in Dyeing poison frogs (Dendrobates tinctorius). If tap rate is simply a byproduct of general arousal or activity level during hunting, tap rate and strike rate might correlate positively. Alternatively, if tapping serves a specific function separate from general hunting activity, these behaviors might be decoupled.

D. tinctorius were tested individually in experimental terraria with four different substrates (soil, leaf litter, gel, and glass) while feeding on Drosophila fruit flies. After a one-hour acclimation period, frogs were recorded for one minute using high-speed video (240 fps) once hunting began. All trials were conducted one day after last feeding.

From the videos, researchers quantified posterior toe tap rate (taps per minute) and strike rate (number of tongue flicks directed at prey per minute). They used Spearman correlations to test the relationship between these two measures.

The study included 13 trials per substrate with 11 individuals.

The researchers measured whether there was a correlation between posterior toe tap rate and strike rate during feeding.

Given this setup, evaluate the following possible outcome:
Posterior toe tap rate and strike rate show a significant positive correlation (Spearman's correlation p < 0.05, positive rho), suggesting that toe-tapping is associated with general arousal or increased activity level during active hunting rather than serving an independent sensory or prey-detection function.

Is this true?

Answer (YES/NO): YES